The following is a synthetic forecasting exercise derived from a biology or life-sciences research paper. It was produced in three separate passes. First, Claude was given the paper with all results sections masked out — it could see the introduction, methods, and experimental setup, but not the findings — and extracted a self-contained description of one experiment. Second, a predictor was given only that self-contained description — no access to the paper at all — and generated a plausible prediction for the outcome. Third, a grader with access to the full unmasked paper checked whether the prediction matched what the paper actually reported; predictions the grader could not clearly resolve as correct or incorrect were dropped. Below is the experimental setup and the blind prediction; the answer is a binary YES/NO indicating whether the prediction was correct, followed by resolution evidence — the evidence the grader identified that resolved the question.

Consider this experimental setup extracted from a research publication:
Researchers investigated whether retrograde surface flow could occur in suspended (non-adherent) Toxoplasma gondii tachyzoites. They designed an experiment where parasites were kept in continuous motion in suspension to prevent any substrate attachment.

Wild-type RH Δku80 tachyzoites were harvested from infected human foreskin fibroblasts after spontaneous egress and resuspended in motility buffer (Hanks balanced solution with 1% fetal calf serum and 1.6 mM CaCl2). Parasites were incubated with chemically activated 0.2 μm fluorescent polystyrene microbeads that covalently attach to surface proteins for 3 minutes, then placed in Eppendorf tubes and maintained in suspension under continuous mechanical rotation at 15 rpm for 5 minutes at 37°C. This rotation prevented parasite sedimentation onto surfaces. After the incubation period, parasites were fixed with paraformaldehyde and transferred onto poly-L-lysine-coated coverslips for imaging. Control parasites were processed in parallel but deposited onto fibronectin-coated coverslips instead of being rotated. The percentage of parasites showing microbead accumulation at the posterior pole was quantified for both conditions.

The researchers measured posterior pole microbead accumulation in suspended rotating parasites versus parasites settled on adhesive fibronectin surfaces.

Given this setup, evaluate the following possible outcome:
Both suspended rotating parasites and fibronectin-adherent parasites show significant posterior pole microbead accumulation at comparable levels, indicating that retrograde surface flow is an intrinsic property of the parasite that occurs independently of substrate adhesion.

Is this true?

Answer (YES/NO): YES